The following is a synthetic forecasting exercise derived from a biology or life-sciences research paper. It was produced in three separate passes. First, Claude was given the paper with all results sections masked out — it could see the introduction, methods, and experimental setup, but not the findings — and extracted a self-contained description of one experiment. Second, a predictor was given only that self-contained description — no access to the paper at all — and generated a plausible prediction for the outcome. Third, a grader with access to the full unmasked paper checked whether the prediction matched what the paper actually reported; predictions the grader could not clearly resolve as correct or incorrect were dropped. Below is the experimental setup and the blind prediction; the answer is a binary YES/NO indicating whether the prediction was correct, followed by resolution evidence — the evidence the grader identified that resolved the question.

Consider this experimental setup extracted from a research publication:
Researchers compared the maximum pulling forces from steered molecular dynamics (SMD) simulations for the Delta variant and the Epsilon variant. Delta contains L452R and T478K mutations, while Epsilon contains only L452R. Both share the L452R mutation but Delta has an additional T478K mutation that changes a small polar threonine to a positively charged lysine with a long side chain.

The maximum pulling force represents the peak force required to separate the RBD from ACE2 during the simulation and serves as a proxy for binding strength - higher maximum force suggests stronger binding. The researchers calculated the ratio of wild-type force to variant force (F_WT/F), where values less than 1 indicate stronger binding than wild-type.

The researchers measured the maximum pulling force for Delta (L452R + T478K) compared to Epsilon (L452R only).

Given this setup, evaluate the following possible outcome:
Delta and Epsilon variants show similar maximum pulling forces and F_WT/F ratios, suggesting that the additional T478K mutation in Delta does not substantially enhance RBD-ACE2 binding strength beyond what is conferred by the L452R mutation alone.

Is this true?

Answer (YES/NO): NO